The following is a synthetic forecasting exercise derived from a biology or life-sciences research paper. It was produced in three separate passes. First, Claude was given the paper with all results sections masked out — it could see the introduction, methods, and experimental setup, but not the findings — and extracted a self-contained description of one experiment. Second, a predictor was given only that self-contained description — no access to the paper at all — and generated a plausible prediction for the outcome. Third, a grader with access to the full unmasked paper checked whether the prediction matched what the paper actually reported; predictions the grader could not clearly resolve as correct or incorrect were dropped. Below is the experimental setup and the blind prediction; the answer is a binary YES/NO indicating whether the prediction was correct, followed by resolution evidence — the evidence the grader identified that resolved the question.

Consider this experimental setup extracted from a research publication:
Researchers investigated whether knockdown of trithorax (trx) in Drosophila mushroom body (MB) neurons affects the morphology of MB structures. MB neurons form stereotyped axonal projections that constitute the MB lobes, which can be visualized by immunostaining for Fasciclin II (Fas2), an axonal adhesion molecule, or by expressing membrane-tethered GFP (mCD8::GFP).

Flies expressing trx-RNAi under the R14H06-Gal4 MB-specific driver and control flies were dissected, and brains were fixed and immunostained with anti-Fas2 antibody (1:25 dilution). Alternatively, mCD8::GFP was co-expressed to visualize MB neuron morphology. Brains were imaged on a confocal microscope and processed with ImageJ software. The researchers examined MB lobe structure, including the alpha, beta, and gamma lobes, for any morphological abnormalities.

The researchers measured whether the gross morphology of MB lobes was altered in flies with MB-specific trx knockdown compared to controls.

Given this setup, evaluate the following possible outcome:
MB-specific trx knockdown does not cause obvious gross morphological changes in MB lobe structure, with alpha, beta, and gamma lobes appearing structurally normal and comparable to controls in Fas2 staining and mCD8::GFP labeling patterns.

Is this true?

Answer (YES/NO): YES